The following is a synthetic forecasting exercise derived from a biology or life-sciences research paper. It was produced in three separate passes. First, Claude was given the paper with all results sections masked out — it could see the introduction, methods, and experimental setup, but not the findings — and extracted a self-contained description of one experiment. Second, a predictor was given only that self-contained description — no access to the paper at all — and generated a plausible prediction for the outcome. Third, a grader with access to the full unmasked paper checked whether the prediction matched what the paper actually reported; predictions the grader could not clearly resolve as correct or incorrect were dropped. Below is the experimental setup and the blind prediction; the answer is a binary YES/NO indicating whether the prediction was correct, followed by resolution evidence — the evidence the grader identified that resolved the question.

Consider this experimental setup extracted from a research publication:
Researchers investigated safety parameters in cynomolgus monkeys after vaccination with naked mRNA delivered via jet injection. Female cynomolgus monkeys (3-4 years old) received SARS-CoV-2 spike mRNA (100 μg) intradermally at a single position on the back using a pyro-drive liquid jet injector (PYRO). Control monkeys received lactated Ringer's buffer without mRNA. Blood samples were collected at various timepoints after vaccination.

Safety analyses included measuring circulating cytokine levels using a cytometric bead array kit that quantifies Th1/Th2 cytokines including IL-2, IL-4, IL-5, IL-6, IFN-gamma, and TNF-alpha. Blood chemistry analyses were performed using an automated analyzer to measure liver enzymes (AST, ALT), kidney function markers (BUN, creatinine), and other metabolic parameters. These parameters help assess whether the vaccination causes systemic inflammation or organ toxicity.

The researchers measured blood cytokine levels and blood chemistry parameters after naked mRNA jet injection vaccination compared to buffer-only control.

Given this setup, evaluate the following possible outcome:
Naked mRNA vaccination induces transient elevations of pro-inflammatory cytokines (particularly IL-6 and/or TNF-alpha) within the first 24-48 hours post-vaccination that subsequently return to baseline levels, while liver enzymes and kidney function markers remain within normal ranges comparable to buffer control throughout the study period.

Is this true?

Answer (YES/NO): NO